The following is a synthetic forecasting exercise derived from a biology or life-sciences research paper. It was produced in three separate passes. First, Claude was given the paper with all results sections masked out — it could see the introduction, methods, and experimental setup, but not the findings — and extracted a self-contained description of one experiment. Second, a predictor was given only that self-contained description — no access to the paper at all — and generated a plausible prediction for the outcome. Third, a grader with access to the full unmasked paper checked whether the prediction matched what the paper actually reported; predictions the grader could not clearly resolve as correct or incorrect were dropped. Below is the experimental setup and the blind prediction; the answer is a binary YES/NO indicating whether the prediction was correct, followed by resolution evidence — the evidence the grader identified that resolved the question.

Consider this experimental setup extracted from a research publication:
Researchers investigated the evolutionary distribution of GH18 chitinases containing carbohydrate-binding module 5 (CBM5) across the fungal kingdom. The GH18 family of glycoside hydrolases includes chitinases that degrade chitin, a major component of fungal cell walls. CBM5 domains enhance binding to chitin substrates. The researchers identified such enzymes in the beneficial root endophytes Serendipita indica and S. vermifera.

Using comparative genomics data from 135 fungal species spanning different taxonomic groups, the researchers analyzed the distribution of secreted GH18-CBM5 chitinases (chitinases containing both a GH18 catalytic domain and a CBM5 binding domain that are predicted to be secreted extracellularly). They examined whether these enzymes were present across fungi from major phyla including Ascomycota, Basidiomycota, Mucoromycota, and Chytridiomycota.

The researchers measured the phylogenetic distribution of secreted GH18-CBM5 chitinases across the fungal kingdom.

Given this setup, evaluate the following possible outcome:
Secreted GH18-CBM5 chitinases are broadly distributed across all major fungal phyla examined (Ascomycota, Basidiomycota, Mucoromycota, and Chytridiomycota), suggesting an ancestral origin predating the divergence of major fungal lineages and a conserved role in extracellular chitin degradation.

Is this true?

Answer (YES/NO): NO